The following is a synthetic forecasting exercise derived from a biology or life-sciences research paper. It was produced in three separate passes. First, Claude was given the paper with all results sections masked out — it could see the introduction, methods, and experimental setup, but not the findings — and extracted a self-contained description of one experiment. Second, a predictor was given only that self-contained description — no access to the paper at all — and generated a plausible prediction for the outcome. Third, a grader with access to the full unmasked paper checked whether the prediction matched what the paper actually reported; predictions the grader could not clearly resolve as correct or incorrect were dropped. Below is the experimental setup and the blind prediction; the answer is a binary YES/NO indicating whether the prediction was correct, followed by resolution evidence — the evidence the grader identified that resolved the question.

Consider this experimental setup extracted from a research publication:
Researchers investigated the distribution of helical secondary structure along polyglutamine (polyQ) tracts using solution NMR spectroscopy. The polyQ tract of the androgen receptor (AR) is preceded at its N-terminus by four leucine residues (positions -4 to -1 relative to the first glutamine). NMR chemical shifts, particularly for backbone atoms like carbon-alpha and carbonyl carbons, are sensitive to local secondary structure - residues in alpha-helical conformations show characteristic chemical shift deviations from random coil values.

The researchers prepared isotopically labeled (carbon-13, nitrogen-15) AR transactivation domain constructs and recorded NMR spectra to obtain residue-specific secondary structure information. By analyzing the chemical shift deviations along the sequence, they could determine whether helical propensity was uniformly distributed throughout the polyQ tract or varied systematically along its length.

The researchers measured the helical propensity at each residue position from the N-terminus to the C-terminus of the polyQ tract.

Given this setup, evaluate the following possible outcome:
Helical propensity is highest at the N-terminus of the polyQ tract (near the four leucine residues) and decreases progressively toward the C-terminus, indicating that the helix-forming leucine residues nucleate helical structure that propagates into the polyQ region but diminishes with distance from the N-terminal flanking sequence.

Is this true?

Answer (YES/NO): YES